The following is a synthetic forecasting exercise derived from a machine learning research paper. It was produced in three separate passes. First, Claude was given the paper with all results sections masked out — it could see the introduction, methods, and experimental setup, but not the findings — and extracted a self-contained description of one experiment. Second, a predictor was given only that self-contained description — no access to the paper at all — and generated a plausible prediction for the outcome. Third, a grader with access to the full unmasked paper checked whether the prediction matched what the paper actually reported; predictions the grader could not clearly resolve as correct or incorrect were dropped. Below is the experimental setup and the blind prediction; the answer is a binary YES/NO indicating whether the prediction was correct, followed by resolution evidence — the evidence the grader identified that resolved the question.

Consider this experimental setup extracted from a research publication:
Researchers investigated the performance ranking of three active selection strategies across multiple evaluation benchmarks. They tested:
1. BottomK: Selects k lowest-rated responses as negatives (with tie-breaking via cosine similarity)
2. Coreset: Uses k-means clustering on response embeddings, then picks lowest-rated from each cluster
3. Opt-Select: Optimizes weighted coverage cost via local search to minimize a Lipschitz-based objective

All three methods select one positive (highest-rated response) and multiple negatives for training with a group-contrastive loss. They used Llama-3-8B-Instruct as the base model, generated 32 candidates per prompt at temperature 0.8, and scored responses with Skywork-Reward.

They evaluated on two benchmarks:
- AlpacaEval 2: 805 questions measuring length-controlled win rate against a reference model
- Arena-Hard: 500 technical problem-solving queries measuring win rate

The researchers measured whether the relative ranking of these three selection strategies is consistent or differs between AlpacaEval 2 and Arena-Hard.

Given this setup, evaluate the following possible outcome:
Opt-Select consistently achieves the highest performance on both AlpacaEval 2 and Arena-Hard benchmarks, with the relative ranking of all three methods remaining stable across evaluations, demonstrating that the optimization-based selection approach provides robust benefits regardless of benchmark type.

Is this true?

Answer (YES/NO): NO